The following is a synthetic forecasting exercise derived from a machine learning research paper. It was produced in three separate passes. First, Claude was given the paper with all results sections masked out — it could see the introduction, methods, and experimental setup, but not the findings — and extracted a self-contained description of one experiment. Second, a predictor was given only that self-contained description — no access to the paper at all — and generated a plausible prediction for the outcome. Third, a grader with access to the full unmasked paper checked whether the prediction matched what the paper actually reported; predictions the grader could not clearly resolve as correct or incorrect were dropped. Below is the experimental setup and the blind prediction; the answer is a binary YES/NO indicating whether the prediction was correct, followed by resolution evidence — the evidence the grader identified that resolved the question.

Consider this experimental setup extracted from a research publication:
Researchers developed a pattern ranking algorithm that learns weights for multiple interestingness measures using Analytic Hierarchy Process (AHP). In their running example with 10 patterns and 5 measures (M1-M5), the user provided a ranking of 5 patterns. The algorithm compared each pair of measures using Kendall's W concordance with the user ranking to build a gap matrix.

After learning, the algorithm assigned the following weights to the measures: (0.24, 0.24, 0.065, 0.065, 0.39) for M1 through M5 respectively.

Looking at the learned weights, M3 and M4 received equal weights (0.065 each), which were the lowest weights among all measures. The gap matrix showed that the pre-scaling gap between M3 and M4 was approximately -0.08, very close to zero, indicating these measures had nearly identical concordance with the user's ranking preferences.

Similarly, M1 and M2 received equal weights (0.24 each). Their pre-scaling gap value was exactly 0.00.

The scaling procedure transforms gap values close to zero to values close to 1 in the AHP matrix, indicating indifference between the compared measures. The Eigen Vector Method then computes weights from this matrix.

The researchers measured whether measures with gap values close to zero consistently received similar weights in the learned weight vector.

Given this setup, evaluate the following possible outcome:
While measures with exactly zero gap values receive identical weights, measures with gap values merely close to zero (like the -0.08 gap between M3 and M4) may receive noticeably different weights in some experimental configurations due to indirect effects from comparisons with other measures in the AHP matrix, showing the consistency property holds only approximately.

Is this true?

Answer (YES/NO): NO